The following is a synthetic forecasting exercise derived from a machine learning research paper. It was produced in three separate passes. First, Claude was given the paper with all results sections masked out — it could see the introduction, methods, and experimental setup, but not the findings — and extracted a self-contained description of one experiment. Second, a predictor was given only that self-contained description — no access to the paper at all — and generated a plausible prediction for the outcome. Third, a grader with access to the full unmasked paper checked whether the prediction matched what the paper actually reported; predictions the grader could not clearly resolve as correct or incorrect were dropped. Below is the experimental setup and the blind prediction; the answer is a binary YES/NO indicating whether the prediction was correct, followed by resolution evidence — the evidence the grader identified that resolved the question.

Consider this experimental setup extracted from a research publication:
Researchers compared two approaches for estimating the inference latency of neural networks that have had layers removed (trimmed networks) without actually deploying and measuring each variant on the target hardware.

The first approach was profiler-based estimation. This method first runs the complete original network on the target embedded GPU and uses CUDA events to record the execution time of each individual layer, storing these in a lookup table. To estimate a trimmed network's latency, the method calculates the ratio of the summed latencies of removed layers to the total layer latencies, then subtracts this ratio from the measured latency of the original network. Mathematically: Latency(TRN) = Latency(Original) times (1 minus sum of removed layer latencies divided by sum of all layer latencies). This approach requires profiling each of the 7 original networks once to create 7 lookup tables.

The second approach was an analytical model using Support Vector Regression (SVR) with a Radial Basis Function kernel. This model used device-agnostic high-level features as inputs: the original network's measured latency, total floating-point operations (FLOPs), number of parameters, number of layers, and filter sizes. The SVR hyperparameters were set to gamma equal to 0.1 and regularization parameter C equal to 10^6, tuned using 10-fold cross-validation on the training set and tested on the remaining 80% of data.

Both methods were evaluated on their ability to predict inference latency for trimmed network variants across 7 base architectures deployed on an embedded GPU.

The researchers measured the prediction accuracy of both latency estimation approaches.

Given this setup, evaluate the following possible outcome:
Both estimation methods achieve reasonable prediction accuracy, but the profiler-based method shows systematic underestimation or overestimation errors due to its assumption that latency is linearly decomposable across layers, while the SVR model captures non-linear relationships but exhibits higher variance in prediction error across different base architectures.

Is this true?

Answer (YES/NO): NO